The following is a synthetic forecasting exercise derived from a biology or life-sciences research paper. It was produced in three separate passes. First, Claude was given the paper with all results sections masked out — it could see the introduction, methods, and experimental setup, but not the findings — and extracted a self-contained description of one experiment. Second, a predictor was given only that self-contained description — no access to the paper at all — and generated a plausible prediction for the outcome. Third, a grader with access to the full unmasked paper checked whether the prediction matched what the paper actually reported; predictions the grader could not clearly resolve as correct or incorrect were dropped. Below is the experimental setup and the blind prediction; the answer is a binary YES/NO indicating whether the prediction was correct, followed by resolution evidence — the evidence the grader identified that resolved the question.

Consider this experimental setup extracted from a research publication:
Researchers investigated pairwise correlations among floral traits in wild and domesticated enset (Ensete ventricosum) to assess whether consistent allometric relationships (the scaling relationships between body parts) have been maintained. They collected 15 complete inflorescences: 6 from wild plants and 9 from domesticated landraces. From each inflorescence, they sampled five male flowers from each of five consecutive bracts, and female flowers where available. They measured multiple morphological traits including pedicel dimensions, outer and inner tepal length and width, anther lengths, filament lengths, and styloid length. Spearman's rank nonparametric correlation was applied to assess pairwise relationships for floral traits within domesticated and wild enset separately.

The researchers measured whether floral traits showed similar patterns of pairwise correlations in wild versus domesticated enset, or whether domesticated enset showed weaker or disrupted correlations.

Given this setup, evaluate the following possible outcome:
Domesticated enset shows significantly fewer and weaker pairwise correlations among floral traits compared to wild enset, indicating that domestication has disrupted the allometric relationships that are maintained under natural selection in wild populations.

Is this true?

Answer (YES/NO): NO